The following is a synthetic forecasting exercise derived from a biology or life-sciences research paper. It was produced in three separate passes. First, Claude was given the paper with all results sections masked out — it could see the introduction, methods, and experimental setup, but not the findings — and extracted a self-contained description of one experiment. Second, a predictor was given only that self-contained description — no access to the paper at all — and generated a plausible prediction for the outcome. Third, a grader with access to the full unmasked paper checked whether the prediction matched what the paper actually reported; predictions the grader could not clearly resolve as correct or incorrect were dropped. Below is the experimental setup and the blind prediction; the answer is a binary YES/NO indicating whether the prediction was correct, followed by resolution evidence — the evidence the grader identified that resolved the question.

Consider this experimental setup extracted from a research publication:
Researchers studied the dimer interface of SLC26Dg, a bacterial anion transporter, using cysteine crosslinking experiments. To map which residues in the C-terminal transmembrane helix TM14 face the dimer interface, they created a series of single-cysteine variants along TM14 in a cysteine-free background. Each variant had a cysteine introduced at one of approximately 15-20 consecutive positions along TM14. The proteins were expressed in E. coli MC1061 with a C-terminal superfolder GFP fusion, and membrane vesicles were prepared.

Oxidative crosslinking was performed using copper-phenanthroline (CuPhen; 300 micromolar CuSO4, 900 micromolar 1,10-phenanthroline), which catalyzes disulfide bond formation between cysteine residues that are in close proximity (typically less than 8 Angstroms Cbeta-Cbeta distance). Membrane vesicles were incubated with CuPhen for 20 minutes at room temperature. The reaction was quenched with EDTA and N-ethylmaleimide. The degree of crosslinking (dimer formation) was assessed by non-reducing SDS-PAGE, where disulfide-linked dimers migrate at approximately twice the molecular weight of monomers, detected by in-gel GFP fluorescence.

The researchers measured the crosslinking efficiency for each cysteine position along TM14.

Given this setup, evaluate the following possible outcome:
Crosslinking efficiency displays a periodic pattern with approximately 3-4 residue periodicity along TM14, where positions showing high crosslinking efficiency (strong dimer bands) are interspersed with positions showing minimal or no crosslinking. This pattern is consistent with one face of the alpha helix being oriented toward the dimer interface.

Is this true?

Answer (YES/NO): NO